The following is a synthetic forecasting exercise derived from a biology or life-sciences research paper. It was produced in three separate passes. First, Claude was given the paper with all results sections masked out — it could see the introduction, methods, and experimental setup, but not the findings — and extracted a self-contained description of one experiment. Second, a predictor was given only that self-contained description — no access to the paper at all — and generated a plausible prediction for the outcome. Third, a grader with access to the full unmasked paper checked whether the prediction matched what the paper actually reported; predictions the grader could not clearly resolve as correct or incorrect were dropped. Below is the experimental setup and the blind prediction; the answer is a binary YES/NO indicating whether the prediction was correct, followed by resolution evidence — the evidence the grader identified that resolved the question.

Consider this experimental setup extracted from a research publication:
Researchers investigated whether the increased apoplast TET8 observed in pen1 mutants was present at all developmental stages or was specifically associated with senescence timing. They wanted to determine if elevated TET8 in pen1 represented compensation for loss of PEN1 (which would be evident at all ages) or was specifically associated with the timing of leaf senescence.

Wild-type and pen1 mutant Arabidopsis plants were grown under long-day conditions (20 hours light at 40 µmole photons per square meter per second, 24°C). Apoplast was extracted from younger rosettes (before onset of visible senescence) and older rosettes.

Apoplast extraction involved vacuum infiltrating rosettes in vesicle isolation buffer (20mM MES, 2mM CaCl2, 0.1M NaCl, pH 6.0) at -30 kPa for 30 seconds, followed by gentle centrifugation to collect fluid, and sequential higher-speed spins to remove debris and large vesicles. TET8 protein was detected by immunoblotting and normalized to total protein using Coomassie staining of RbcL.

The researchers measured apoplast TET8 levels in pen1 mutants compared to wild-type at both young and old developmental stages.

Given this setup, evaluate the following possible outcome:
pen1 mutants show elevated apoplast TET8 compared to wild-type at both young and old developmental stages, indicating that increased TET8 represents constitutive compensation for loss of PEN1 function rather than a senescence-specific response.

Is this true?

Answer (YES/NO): NO